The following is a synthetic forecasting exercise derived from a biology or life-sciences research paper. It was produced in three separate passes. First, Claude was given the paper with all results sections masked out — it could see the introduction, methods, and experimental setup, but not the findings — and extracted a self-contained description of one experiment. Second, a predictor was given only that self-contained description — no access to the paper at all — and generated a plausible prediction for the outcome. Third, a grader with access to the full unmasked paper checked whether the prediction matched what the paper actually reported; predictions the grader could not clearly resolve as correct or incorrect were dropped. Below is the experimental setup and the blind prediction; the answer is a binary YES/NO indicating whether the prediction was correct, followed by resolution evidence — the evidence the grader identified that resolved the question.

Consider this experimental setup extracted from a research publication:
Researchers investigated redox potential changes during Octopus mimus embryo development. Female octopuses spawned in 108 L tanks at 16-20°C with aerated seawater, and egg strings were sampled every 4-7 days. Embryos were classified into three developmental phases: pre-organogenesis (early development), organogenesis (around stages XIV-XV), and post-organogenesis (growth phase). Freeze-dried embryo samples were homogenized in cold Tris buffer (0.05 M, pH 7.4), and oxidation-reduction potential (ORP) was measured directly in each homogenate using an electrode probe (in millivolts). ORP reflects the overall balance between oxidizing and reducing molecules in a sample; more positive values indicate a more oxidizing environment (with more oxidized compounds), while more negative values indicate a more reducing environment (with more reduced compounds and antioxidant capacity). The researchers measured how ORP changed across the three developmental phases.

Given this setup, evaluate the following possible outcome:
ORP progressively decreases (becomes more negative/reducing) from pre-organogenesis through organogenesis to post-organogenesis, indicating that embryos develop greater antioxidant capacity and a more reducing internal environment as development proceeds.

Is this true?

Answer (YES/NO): YES